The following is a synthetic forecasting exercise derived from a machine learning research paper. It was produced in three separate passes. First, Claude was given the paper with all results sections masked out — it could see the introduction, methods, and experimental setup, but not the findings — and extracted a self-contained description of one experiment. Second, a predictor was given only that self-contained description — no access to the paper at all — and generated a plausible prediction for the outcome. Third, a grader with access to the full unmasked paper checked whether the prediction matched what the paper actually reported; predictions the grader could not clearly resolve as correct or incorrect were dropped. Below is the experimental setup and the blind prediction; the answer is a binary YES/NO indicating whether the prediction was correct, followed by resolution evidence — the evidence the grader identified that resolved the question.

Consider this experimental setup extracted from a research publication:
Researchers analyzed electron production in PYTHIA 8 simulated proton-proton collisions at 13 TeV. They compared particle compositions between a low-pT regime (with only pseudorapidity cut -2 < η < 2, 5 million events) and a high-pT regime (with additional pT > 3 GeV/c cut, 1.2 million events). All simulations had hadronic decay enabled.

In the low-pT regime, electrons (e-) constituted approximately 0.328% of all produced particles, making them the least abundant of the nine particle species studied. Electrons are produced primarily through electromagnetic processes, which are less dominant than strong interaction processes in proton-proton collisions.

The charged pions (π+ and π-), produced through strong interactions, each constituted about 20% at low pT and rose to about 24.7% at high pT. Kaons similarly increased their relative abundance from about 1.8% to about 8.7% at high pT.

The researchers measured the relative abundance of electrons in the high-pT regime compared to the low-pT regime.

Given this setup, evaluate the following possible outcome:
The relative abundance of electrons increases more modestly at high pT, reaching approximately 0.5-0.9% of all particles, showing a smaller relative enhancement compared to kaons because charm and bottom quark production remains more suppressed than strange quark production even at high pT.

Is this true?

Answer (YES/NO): NO